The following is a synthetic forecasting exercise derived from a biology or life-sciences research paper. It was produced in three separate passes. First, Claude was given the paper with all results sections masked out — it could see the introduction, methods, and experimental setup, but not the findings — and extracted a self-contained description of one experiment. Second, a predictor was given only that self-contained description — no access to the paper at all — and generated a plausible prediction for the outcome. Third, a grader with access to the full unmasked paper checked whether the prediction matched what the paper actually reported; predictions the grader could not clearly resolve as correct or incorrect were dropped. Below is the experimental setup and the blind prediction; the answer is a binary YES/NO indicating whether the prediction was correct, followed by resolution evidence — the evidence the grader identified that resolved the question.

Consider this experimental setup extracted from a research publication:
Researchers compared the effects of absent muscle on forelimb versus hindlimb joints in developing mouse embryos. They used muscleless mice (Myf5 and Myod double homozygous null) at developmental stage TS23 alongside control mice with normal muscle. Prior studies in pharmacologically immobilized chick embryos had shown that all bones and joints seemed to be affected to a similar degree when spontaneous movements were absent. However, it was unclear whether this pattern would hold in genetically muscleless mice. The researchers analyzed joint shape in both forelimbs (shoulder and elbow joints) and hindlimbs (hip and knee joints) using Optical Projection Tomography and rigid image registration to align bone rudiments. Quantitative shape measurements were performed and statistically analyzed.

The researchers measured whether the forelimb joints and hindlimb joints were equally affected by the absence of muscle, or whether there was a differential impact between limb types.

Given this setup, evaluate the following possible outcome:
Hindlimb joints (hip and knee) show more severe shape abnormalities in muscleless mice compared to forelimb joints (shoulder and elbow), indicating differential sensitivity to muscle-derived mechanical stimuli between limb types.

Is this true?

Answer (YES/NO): NO